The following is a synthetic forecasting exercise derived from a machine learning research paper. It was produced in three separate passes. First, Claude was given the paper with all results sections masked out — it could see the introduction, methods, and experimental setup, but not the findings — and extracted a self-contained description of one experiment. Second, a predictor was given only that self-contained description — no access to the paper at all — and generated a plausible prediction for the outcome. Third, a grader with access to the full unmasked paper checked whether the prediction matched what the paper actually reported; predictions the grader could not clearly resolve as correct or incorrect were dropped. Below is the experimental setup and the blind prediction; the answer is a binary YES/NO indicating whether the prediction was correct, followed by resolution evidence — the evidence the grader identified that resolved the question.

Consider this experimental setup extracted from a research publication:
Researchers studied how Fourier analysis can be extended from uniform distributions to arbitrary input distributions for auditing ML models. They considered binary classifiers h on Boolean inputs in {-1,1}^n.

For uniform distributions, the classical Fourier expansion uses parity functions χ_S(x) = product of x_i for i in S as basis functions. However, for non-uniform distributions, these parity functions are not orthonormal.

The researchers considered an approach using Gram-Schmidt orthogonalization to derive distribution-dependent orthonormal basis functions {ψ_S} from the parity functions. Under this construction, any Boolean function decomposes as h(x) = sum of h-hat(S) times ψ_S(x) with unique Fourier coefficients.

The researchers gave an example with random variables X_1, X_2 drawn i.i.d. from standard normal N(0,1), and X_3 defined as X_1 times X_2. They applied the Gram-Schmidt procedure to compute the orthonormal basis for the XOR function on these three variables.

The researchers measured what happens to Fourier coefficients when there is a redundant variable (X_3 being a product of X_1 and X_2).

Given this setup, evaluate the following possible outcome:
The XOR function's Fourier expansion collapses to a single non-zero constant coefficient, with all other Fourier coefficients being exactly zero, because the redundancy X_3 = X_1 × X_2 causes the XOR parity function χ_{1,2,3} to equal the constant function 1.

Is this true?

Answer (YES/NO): NO